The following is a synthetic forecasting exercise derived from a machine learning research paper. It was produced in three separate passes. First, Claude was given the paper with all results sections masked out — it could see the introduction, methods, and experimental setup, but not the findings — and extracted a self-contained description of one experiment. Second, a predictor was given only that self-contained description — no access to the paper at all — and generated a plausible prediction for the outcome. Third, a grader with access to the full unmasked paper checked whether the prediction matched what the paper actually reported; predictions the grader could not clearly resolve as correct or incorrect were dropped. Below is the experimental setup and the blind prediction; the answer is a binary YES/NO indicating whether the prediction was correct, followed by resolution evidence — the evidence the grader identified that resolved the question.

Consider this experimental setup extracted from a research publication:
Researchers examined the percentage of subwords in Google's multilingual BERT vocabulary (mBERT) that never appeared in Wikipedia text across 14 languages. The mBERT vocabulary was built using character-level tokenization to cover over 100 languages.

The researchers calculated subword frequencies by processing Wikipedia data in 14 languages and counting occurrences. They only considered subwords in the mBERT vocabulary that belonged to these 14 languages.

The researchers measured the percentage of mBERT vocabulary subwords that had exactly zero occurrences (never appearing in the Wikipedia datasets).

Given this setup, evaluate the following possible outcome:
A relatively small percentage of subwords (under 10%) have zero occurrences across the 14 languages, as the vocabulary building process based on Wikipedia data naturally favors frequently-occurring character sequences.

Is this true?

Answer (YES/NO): NO